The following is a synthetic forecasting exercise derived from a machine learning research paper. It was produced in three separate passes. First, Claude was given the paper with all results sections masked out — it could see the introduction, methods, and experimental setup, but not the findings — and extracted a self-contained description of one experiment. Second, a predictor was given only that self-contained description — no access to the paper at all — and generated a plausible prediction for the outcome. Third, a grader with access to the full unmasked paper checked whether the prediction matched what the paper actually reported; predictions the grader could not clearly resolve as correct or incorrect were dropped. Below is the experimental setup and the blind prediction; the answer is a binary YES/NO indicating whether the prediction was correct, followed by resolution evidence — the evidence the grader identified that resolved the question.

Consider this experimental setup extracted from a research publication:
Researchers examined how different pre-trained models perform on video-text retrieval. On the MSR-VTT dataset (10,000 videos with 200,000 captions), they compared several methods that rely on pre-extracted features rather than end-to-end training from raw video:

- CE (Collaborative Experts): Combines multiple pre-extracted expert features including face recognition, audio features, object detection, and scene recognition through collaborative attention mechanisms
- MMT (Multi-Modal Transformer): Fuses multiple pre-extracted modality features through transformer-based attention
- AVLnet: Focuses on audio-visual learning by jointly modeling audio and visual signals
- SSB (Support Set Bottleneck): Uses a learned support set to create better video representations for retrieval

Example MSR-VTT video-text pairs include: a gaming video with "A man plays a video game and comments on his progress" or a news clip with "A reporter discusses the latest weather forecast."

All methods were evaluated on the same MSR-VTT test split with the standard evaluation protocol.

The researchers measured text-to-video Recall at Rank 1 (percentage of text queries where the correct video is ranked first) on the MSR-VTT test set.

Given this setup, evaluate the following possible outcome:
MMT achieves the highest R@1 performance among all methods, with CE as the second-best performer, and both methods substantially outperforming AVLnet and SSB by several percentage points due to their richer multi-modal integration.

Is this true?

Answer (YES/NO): NO